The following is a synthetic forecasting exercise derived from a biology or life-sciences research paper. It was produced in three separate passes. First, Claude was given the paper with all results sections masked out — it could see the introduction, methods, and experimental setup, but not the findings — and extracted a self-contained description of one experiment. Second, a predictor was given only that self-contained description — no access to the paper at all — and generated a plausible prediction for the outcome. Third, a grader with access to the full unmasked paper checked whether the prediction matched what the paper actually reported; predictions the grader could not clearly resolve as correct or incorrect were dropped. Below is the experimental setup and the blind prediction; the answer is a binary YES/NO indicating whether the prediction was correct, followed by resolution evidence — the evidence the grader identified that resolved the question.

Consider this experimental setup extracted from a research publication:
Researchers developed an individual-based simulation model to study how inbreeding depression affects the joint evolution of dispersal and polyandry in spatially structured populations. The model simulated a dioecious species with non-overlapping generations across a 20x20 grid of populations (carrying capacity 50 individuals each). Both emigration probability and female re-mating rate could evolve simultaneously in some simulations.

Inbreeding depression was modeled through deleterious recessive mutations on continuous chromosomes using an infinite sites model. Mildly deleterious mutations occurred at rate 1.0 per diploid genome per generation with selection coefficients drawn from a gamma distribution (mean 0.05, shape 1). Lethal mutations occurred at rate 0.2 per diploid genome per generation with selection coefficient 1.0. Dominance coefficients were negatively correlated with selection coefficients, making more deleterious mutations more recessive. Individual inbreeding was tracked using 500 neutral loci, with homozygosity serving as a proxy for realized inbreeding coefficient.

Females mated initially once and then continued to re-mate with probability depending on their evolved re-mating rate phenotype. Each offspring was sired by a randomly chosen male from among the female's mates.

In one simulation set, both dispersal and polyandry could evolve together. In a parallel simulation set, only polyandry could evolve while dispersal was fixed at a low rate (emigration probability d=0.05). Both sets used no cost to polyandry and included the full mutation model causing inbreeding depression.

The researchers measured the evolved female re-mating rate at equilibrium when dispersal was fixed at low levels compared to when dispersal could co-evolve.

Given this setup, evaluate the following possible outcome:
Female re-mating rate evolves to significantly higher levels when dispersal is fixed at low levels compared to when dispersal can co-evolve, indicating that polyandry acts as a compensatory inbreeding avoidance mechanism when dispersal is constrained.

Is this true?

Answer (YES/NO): NO